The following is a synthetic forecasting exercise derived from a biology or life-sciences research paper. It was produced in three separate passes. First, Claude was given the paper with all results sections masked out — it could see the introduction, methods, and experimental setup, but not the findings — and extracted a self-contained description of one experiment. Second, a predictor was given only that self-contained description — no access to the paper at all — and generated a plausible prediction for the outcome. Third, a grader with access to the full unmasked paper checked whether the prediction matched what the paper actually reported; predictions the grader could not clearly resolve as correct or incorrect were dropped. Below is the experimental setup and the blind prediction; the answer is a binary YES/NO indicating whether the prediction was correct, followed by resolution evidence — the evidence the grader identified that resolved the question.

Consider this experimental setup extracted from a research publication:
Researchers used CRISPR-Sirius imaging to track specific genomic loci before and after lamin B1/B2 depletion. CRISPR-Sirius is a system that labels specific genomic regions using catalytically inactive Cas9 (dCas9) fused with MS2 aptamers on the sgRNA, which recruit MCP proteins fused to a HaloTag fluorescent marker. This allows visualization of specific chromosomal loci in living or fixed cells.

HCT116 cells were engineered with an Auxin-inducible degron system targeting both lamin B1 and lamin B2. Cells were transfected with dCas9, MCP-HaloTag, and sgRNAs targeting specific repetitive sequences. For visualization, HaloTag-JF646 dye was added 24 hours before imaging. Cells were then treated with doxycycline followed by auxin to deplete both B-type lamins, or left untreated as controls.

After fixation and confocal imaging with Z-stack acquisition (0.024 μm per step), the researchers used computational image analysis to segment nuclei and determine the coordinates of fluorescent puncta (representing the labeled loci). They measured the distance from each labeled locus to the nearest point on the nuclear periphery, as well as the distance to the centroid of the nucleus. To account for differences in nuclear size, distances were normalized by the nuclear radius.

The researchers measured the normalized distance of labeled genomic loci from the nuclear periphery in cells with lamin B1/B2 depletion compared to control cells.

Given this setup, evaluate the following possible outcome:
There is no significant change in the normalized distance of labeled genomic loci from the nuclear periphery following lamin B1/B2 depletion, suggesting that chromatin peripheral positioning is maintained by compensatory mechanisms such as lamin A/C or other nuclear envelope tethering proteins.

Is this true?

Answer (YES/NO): NO